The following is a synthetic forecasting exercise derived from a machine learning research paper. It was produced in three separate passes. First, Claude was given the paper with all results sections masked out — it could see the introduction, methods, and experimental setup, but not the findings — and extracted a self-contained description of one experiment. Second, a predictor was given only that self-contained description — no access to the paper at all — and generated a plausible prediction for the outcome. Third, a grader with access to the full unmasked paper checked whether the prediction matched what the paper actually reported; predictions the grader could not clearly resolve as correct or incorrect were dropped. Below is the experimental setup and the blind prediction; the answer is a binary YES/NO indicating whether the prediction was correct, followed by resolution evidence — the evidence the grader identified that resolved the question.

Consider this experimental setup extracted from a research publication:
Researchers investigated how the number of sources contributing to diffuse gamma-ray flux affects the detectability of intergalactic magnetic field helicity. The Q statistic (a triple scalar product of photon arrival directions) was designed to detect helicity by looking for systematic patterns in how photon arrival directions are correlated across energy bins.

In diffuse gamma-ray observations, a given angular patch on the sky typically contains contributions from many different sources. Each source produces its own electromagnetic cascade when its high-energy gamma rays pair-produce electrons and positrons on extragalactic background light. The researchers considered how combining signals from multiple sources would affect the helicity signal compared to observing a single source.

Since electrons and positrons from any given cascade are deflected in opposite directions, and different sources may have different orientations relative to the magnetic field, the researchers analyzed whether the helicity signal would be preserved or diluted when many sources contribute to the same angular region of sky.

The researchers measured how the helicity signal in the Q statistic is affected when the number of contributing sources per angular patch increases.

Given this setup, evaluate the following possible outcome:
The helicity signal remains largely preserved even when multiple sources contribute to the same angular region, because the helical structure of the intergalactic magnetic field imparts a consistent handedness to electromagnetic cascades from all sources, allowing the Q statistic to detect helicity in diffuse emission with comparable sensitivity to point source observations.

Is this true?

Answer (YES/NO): NO